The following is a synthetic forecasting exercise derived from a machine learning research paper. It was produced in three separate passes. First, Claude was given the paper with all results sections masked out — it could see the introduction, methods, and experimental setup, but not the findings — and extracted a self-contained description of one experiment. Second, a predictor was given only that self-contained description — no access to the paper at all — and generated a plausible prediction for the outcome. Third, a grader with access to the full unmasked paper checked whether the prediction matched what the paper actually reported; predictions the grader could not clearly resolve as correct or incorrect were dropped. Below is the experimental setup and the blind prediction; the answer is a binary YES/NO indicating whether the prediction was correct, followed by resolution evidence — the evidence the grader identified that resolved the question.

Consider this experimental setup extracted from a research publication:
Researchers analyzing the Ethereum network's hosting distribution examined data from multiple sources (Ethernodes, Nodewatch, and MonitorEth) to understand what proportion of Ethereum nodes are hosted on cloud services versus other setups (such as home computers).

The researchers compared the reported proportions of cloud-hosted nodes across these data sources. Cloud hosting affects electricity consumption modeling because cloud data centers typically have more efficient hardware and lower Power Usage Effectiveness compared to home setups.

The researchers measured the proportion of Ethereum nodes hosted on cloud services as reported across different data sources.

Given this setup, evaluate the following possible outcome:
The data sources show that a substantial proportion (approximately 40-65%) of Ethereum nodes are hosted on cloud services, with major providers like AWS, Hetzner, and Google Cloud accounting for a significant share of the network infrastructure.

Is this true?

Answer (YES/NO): NO